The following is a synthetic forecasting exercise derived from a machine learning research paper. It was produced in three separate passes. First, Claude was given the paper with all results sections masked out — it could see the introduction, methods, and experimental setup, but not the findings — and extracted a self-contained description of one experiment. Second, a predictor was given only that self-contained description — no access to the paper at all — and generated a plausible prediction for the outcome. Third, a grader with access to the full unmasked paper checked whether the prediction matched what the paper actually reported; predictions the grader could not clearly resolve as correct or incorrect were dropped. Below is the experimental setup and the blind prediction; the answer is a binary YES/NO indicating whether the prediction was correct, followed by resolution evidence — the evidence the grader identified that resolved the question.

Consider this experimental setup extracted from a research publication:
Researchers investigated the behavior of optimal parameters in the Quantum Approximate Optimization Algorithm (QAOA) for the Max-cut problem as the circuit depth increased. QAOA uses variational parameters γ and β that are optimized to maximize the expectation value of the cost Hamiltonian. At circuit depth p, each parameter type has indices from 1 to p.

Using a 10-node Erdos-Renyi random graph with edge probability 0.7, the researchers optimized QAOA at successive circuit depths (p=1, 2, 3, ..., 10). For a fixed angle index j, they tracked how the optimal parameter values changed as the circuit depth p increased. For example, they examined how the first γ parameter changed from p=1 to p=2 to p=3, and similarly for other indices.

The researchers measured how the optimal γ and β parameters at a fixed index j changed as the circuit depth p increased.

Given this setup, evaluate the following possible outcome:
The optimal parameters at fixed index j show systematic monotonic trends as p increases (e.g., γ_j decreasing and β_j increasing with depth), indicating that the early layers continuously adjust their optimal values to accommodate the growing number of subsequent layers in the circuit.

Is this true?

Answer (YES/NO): YES